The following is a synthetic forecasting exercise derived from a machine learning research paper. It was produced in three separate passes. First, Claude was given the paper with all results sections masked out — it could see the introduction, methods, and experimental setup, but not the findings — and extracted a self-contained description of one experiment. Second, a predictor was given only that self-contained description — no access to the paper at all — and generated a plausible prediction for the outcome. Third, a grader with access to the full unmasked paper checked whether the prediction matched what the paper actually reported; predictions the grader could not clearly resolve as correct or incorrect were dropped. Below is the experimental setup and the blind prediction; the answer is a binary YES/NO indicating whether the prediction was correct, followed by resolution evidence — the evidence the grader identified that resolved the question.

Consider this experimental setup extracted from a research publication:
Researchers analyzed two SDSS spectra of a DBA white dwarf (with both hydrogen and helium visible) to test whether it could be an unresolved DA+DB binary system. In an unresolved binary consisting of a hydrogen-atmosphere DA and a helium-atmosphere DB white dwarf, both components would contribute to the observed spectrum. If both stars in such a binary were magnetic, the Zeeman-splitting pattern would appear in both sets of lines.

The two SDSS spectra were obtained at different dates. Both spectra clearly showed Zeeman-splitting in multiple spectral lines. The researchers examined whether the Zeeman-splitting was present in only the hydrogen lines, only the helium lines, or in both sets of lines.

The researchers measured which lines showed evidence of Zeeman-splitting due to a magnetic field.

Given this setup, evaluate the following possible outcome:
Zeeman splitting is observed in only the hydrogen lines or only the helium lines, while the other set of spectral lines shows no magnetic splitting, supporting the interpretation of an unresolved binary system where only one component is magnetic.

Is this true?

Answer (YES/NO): NO